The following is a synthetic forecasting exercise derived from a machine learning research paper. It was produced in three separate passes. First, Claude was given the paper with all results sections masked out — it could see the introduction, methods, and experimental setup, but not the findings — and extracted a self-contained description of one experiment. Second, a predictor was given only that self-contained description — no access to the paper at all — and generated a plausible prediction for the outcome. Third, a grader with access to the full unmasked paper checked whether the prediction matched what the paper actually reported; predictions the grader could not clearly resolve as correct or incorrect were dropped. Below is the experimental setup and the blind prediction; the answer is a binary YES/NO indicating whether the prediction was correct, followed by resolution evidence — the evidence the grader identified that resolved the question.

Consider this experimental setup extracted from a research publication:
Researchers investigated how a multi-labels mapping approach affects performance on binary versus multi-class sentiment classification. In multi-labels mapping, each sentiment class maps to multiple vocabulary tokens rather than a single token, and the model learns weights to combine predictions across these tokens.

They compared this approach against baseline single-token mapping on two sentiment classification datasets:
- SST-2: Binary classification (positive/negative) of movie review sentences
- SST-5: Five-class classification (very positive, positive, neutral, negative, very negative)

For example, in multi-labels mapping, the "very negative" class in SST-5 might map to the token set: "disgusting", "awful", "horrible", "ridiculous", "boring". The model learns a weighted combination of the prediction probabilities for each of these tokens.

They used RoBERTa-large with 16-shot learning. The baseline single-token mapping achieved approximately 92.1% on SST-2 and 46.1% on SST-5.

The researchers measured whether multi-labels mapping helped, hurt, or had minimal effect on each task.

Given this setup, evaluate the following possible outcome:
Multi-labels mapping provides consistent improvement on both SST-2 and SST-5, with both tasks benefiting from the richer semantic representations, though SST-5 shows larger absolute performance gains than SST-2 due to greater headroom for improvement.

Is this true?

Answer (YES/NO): NO